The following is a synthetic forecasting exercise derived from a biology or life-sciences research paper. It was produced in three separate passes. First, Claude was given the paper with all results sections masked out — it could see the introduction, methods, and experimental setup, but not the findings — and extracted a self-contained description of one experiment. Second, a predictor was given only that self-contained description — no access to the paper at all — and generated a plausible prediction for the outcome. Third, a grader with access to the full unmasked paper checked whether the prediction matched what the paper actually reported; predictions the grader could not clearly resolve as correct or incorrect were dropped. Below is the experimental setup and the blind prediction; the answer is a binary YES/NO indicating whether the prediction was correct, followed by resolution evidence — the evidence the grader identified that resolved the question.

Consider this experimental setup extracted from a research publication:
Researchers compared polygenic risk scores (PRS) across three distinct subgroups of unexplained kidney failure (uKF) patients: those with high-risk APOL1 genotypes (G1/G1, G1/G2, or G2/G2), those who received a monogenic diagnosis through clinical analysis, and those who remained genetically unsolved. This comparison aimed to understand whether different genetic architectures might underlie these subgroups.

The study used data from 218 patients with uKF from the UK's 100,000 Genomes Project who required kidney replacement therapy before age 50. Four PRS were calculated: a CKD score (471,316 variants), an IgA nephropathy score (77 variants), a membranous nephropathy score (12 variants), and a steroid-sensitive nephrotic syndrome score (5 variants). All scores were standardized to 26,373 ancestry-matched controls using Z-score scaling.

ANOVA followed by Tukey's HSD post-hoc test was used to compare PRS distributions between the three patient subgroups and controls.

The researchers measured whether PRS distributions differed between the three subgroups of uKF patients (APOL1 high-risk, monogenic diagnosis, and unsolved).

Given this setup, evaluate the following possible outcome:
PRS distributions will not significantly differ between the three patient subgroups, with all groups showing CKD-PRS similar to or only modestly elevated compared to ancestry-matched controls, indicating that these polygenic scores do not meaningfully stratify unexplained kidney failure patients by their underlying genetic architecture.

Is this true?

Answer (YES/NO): NO